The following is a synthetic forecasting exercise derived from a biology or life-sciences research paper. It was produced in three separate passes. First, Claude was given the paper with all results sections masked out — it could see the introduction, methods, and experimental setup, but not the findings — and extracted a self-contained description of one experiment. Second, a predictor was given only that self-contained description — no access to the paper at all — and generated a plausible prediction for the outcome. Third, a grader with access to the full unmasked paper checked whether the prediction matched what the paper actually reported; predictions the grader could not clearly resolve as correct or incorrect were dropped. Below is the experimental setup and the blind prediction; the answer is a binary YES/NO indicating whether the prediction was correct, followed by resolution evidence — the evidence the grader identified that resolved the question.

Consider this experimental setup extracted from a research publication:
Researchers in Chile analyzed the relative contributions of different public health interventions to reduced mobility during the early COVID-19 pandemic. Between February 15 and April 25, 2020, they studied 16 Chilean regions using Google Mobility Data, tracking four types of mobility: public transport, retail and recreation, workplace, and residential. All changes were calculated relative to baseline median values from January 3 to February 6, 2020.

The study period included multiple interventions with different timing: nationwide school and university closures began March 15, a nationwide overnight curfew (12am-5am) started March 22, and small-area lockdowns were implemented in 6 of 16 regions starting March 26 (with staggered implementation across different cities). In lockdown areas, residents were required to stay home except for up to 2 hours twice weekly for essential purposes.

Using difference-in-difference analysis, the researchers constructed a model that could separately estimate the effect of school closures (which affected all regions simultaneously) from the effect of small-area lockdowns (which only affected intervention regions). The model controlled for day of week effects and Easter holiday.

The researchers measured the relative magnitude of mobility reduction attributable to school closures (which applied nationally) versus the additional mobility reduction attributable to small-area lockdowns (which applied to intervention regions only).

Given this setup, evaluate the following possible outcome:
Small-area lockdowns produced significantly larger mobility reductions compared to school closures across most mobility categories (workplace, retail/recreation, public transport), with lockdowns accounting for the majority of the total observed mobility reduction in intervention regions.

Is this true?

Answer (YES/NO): NO